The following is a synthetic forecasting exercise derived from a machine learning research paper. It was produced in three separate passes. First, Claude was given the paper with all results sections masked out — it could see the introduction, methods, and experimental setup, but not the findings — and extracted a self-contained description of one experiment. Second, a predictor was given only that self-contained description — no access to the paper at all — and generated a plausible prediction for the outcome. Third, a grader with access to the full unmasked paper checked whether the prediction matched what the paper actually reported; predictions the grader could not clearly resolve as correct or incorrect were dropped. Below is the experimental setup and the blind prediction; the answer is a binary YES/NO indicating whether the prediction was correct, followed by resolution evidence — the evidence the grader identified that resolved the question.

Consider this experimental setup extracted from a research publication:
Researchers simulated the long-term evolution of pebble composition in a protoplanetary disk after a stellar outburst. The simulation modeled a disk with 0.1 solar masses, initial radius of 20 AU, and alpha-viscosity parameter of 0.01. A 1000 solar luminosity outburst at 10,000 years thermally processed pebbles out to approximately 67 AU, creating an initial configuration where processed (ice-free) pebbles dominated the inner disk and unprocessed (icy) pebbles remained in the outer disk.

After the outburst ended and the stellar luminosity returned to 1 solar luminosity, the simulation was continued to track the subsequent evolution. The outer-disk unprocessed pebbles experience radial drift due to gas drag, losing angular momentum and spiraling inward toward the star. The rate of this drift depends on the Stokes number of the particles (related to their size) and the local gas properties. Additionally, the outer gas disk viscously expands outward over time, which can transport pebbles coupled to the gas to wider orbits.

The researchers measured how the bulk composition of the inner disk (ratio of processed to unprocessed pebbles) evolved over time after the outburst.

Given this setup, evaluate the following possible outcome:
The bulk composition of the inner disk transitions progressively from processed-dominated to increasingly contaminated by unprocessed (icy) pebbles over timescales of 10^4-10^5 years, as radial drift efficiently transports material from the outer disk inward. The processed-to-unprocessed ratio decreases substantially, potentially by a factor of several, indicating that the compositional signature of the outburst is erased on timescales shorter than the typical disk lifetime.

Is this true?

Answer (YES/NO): NO